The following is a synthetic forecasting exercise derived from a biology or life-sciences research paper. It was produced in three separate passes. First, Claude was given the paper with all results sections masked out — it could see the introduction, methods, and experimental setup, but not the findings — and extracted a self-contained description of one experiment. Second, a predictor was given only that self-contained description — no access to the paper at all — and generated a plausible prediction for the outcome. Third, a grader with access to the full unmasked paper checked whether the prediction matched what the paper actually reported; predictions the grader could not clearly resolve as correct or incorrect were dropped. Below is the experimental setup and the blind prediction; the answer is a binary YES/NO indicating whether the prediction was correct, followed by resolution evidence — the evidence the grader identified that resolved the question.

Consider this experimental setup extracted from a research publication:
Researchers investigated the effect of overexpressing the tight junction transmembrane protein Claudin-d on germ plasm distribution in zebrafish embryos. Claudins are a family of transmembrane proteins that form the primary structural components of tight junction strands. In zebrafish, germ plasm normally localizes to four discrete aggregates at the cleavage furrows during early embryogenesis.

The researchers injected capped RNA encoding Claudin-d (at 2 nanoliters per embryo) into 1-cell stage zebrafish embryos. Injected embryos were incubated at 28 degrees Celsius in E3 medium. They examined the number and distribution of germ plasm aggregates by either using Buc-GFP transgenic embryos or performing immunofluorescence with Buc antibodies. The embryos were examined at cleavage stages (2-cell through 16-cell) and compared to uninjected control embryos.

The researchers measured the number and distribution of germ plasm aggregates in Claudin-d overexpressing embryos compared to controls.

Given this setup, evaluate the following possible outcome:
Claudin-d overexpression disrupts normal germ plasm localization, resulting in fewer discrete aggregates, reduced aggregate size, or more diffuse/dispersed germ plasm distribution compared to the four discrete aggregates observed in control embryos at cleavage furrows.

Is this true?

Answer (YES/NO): NO